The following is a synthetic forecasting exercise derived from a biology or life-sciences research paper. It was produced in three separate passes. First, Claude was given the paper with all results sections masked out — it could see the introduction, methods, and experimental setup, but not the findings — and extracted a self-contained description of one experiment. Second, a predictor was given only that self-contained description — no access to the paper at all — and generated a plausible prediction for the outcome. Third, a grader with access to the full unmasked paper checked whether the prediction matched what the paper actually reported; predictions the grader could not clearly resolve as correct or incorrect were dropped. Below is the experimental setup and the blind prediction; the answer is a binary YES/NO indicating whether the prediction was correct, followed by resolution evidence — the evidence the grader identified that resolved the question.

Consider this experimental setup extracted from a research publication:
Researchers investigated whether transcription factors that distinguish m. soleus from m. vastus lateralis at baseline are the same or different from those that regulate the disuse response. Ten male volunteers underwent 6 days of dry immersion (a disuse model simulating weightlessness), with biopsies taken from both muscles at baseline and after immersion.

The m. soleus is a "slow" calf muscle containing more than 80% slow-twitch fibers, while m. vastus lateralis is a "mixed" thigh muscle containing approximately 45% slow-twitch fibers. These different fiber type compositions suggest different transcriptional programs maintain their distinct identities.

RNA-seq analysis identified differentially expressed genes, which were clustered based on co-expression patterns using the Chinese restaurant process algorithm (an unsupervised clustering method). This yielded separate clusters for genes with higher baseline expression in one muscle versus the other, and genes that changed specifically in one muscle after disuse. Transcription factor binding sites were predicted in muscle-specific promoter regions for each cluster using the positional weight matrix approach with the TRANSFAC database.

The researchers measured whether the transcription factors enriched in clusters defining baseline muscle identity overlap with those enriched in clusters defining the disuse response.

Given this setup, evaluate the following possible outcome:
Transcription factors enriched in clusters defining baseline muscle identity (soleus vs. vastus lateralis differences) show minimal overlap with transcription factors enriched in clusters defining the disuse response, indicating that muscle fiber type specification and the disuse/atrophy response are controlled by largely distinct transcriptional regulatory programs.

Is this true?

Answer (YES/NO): NO